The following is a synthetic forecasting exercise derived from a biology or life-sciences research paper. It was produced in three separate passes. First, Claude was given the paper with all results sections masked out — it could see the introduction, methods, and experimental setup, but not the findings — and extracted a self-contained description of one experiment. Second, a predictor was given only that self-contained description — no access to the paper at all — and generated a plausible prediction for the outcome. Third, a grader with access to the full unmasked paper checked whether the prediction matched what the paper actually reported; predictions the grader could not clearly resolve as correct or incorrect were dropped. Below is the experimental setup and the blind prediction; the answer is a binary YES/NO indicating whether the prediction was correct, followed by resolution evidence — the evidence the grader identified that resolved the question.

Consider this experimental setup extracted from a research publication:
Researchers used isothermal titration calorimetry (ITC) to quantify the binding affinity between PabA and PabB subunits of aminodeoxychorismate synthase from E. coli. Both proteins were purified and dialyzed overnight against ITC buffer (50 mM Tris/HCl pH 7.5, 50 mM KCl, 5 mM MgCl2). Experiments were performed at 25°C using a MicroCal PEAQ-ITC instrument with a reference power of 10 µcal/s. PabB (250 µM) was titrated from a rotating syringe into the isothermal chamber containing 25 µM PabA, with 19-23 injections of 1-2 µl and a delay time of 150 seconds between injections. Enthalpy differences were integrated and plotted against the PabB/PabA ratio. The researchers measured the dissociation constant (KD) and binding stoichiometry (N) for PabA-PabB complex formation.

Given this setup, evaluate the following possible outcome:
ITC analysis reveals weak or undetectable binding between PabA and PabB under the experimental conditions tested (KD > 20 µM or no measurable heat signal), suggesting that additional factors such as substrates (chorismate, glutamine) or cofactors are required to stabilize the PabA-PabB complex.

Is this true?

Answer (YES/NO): NO